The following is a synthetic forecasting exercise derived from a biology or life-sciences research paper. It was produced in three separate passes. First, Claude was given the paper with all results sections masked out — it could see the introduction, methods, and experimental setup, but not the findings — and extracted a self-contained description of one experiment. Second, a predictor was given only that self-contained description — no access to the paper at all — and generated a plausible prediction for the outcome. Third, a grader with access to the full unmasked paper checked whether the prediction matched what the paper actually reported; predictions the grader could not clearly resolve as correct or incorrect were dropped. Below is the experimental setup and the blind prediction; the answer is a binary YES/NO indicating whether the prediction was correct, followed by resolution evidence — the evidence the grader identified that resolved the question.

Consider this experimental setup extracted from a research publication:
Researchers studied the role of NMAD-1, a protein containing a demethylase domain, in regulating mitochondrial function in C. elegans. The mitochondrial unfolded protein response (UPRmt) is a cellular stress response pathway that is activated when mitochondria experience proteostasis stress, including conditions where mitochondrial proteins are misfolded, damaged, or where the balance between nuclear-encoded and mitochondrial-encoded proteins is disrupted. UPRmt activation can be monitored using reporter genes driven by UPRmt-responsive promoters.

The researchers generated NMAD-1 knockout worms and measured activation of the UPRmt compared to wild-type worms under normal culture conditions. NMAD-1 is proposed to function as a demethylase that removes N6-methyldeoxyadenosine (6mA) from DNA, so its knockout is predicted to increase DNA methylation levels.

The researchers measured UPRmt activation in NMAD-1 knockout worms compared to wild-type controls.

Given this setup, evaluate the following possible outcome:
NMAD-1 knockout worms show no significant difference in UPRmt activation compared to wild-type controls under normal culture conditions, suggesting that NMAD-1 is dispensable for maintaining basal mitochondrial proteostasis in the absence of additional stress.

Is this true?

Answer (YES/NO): NO